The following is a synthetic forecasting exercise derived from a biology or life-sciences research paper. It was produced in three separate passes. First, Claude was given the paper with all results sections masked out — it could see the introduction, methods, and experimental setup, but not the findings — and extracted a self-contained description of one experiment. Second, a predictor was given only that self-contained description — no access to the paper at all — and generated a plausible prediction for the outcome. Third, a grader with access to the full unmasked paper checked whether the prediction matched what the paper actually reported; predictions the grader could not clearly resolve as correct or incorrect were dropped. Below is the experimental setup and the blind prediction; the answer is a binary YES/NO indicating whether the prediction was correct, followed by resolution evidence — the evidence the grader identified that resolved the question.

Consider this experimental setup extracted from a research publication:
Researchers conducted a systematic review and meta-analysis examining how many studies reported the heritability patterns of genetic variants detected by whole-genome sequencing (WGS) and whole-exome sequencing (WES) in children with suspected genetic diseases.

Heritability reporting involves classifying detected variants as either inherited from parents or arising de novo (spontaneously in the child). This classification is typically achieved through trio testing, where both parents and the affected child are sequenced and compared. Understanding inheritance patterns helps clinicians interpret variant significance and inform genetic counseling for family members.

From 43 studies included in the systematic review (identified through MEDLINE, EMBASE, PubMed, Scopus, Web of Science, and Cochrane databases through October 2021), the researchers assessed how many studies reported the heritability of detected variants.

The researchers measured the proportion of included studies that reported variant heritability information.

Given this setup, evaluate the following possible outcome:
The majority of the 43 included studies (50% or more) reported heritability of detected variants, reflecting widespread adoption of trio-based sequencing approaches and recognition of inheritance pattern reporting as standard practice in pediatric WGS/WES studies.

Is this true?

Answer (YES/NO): YES